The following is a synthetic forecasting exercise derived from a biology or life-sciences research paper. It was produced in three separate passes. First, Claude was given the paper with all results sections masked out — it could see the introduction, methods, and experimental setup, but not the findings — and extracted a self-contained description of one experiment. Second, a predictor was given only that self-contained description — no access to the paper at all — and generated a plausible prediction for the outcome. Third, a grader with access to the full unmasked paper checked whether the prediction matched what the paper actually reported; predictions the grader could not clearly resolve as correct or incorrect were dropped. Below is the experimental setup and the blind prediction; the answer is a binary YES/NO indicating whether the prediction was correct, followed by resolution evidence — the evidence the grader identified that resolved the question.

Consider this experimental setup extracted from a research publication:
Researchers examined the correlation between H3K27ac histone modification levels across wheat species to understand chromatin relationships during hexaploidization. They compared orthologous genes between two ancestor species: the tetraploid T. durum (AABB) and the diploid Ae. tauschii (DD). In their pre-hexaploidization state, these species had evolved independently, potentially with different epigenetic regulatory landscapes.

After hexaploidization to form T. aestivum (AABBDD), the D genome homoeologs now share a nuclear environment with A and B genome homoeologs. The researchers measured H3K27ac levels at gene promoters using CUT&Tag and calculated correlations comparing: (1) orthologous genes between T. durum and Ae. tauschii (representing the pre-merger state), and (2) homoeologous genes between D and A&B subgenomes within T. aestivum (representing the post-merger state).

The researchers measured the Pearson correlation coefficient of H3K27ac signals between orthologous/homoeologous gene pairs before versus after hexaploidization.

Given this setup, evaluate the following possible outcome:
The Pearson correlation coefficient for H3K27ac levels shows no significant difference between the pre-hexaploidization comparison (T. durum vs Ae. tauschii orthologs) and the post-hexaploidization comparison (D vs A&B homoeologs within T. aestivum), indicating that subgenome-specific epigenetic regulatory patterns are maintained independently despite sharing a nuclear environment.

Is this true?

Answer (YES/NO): NO